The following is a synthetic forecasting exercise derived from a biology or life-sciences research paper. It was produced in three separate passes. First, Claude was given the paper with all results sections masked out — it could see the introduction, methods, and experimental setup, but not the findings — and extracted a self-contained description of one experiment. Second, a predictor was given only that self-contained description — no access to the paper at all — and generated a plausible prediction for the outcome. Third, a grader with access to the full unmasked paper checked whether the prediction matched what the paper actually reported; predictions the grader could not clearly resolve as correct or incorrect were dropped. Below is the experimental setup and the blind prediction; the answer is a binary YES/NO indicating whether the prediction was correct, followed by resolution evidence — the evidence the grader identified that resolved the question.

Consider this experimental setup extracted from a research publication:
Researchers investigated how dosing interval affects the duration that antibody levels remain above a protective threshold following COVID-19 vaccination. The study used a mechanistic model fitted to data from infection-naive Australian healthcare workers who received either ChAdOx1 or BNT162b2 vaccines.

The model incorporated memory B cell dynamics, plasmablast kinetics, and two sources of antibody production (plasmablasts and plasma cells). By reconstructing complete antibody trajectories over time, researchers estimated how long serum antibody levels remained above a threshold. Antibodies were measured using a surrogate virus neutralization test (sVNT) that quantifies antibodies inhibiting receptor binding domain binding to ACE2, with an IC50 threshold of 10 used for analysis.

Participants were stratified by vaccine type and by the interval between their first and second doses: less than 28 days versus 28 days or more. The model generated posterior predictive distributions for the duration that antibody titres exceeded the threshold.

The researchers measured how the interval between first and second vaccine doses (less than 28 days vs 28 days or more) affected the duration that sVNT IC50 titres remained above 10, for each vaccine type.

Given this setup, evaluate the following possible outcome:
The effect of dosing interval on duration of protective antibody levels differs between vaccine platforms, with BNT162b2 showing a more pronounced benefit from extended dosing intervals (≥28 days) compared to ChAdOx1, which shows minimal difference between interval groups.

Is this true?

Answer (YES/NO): NO